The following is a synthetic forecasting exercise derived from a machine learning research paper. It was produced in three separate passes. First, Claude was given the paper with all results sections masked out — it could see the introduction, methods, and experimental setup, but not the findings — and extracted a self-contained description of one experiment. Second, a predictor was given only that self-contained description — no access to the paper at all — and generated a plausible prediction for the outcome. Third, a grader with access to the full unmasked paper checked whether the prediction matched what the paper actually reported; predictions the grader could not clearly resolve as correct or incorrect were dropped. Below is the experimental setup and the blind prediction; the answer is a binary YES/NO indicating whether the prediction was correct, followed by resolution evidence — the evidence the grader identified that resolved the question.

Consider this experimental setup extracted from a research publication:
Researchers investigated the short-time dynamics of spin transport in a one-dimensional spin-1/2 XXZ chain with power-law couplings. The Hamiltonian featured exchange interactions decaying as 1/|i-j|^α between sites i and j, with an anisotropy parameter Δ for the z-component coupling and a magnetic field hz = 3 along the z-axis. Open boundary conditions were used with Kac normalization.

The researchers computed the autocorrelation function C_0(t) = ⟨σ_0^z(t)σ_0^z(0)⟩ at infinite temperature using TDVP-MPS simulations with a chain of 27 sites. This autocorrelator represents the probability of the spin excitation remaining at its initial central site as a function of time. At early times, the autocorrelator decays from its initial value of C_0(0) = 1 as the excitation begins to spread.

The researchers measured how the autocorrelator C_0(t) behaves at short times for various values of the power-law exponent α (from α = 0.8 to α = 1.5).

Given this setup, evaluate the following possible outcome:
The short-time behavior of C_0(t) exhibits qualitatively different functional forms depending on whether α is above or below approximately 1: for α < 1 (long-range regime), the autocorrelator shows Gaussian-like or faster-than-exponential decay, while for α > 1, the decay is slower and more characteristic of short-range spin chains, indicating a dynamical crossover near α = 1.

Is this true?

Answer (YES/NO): NO